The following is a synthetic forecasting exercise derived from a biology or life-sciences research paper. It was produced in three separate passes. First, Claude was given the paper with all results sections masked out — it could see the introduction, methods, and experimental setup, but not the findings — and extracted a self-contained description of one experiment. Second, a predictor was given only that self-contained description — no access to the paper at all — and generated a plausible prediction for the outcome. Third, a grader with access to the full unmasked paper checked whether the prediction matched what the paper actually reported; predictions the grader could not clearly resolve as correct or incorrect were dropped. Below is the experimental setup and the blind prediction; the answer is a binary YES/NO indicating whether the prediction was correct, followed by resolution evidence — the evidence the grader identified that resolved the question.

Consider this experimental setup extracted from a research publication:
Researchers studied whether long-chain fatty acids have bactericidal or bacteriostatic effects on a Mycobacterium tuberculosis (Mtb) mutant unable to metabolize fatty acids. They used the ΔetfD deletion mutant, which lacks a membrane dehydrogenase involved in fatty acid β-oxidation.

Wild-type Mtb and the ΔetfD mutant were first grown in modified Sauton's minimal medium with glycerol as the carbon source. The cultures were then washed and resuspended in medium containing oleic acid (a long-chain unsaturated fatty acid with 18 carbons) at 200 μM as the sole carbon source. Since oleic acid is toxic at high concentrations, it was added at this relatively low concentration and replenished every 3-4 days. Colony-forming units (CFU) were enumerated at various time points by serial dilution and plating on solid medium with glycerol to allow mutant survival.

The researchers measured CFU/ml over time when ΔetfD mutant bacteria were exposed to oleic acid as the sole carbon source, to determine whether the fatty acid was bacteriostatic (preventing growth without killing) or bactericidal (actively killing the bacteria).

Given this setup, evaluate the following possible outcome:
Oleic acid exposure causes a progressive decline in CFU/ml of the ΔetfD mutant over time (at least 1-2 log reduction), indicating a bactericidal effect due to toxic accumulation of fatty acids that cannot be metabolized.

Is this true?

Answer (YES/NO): YES